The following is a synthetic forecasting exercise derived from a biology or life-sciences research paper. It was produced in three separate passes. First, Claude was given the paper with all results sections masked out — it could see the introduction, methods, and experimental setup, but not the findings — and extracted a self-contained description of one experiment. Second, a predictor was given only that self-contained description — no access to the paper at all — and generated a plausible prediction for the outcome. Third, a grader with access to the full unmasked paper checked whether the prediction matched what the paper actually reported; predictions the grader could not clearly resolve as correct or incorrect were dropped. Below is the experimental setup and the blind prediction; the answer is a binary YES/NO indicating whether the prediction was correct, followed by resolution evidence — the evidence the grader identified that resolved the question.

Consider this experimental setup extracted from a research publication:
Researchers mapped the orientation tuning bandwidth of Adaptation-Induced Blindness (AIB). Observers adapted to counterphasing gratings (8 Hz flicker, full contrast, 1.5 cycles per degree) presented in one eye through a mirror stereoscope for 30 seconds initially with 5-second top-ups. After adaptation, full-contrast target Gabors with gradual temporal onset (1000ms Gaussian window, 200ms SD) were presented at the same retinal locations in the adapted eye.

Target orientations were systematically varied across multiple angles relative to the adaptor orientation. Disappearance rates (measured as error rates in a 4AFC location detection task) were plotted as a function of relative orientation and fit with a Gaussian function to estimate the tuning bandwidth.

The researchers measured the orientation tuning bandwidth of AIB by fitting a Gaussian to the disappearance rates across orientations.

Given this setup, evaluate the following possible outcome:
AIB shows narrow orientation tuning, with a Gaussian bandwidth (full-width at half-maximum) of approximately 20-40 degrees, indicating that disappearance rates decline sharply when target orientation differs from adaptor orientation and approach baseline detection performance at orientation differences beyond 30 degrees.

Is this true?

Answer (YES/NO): NO